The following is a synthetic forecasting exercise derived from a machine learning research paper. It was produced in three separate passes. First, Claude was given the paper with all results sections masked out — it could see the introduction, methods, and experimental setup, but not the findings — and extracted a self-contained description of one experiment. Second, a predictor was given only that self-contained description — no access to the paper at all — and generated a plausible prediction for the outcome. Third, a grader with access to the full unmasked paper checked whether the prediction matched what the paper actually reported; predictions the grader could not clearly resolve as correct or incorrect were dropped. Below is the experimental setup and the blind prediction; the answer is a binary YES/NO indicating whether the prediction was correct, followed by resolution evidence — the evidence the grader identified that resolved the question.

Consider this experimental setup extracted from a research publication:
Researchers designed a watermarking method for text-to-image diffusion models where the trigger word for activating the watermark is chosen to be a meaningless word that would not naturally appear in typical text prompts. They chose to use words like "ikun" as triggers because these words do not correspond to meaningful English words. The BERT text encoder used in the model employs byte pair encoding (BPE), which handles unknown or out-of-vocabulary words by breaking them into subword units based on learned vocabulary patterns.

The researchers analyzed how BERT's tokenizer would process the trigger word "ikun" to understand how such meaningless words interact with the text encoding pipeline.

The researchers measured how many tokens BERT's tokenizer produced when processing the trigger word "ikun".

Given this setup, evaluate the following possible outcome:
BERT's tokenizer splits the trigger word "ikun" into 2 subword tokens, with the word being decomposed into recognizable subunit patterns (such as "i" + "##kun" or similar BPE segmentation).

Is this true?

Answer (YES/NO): YES